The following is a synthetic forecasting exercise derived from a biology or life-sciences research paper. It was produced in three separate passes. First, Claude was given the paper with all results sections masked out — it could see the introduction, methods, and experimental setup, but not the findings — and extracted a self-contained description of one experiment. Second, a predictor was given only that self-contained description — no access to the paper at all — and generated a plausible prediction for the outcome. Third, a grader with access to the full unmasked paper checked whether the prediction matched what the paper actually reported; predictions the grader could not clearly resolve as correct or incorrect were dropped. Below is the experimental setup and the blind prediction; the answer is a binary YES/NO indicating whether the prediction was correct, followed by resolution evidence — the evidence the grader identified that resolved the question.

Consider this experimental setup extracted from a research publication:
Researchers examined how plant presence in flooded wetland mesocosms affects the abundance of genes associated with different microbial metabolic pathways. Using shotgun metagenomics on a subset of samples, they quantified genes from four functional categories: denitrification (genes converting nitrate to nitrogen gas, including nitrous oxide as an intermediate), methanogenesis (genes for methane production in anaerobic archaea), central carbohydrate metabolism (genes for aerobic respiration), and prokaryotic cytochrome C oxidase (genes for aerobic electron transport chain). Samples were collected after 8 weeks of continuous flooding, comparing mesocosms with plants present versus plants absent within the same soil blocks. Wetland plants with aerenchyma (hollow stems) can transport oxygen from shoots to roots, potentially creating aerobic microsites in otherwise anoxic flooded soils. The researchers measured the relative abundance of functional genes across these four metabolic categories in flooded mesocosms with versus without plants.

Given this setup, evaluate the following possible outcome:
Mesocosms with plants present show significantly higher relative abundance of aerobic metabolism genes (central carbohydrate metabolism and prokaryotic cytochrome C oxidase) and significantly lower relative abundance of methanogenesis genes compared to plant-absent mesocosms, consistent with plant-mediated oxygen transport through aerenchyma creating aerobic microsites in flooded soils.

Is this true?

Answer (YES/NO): NO